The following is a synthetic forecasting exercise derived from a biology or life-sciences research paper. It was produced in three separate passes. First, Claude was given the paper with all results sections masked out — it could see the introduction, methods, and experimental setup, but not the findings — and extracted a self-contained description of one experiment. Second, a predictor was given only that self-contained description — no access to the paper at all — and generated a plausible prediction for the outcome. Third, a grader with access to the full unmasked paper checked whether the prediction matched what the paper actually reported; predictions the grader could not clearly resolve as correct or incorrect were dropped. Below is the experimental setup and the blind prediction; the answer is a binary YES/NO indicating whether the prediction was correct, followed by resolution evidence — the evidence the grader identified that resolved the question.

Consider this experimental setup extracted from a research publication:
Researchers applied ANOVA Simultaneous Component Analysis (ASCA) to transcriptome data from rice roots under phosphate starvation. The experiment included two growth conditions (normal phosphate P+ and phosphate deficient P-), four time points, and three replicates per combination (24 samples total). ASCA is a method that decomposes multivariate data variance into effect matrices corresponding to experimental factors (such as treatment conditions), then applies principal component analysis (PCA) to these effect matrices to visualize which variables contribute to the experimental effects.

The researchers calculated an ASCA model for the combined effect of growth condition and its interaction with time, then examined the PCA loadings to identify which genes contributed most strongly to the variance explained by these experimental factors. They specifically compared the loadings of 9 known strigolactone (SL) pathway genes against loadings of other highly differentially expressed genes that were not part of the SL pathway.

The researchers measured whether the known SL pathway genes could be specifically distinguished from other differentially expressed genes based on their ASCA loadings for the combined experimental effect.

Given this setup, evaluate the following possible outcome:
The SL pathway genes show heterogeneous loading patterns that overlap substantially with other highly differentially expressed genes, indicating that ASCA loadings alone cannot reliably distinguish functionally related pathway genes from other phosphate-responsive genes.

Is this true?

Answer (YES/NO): YES